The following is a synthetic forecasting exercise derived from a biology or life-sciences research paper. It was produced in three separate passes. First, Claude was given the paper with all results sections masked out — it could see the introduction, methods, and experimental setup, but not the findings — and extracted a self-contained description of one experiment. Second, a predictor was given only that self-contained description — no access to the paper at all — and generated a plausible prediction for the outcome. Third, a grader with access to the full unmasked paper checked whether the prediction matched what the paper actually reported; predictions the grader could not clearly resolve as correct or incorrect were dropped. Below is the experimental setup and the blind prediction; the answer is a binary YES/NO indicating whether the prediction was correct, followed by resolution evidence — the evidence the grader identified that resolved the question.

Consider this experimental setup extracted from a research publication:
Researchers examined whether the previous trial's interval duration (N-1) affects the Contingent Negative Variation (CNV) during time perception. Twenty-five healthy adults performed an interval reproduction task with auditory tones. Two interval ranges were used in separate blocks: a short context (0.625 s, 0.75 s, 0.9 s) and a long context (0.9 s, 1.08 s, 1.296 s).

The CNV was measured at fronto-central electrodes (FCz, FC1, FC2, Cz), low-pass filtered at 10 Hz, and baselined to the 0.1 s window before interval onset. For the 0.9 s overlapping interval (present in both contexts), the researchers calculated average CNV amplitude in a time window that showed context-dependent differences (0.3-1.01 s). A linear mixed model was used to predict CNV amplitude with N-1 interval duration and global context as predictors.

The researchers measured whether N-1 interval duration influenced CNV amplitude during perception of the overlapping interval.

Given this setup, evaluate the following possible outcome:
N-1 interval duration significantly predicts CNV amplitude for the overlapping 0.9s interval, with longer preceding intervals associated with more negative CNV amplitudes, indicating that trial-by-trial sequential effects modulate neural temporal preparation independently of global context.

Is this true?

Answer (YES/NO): NO